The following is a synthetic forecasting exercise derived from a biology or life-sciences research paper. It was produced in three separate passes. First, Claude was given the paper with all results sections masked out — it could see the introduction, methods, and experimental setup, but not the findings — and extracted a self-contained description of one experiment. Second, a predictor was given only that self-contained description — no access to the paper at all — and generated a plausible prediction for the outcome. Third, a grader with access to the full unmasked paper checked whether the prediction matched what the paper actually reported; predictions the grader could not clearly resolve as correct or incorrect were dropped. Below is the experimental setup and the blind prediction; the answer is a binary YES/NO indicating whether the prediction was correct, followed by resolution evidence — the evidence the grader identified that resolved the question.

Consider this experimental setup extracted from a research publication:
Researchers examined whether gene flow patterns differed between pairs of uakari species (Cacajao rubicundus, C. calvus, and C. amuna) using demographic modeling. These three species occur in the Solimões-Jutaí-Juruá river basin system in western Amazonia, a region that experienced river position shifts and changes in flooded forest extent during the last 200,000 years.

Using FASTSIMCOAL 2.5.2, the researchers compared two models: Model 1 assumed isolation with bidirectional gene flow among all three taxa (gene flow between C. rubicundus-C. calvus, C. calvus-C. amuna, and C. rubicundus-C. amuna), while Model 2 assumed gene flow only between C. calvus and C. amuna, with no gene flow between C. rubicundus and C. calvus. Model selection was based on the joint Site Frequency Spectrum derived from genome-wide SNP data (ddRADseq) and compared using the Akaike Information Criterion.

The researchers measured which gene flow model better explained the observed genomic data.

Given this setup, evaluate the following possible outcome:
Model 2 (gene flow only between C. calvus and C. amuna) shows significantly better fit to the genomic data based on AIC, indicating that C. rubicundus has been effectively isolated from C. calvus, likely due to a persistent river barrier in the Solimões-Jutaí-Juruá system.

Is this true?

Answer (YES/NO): YES